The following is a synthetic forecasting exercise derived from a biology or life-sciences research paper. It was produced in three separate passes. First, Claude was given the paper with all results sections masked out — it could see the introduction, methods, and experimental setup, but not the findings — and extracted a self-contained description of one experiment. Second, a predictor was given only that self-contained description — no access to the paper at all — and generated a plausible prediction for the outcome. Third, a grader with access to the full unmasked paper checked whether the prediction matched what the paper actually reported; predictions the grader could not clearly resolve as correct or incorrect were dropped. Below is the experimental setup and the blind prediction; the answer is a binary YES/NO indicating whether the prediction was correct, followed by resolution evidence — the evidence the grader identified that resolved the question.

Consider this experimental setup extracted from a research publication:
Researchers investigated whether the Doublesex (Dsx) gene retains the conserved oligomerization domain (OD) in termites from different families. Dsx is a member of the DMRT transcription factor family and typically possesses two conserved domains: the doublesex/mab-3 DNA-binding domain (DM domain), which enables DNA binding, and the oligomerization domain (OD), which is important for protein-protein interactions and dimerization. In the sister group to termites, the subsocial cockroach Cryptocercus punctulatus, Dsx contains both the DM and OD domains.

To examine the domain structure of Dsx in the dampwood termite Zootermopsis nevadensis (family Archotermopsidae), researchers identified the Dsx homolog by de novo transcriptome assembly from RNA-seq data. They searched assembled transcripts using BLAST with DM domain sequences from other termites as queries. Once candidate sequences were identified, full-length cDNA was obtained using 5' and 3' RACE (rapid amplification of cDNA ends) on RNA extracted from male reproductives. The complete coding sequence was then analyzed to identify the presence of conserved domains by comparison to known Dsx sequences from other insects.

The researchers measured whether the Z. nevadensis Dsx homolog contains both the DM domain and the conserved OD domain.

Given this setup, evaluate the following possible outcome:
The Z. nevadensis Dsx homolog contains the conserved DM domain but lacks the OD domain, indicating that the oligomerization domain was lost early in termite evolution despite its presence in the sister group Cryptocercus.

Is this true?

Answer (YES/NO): YES